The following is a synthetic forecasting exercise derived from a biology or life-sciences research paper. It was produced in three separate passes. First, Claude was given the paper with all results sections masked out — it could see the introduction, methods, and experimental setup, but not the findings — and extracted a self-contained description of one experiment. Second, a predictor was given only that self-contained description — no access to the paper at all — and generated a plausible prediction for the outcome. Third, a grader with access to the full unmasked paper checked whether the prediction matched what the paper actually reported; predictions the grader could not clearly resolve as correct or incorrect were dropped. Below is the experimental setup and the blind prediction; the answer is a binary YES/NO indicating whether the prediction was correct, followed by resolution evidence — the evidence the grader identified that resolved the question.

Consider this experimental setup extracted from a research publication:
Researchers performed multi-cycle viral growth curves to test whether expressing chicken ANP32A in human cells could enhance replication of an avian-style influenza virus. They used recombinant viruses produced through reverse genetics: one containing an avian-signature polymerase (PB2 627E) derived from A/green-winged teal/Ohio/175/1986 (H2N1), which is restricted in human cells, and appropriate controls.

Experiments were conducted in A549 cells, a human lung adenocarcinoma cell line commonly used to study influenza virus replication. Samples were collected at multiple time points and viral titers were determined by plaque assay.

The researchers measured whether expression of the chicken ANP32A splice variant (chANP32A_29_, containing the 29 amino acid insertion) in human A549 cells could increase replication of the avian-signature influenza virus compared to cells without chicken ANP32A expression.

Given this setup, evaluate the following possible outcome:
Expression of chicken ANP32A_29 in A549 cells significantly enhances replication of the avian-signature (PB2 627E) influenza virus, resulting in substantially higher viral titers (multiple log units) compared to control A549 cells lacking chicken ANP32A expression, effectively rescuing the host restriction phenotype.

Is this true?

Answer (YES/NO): NO